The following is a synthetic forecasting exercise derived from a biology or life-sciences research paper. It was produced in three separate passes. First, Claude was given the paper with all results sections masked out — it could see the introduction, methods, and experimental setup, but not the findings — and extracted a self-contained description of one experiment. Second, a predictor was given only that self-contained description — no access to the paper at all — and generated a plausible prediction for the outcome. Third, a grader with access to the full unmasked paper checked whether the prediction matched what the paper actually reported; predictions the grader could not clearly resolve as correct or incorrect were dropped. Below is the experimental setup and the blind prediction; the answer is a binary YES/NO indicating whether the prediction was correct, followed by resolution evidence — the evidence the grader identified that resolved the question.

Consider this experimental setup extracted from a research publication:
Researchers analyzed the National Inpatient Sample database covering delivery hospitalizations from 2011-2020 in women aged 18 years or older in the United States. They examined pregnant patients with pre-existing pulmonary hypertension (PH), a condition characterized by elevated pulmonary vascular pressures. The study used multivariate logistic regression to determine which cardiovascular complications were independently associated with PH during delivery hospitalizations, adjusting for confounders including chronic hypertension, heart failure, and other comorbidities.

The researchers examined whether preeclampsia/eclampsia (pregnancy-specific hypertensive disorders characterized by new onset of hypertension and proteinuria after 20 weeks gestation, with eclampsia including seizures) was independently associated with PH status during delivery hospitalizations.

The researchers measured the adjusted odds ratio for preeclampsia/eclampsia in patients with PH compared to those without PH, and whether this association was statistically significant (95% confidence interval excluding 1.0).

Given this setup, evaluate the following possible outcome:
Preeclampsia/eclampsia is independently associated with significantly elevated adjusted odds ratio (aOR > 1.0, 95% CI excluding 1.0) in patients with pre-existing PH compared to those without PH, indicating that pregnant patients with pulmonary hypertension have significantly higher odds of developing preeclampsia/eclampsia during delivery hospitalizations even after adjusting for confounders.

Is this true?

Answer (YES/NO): YES